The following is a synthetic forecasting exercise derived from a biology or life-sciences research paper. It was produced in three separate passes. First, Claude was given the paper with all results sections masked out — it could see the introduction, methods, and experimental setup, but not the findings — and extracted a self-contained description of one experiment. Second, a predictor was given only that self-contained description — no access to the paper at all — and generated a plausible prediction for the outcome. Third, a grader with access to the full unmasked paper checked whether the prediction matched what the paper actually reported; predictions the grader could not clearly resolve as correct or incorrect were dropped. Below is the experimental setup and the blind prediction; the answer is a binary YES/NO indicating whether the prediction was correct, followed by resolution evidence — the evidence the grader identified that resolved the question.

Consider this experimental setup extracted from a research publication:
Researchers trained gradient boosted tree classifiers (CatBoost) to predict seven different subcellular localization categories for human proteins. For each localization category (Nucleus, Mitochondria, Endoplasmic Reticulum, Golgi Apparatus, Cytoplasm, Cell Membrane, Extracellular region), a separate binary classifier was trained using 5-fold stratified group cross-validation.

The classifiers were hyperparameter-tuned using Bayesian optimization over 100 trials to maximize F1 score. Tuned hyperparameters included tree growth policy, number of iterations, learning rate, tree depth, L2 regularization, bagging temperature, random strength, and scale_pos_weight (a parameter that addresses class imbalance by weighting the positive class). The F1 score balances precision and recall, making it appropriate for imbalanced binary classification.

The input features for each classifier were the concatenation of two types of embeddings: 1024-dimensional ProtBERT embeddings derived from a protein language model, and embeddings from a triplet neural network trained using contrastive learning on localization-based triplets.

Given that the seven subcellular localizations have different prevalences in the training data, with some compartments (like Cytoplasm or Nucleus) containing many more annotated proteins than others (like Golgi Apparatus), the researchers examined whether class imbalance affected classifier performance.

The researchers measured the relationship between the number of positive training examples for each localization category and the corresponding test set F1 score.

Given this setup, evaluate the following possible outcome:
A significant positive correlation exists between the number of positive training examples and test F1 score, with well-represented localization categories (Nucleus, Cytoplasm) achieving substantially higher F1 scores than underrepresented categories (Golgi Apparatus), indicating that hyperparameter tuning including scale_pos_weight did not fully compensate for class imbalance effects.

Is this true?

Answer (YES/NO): YES